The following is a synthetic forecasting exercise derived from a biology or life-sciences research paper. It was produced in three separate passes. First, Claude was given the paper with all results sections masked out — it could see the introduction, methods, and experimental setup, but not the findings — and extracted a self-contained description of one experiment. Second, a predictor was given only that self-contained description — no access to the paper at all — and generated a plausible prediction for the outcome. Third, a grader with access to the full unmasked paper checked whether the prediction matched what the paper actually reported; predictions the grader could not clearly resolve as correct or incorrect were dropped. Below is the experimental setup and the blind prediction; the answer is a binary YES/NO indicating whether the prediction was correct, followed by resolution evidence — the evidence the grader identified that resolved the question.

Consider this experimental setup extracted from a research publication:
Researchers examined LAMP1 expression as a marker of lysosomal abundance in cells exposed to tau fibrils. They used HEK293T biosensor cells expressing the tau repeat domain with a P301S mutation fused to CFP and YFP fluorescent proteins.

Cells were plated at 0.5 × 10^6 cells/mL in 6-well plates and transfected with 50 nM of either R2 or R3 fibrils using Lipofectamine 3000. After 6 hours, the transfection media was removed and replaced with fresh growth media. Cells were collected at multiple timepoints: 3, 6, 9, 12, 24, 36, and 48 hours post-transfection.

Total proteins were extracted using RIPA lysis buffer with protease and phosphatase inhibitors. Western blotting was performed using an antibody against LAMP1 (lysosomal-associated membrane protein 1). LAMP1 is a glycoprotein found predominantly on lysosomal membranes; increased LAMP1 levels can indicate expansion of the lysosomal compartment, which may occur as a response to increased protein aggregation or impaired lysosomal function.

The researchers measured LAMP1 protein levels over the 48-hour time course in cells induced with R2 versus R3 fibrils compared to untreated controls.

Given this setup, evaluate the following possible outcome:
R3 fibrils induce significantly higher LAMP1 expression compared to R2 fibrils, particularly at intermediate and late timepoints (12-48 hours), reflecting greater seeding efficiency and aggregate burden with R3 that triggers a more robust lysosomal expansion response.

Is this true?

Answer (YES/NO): NO